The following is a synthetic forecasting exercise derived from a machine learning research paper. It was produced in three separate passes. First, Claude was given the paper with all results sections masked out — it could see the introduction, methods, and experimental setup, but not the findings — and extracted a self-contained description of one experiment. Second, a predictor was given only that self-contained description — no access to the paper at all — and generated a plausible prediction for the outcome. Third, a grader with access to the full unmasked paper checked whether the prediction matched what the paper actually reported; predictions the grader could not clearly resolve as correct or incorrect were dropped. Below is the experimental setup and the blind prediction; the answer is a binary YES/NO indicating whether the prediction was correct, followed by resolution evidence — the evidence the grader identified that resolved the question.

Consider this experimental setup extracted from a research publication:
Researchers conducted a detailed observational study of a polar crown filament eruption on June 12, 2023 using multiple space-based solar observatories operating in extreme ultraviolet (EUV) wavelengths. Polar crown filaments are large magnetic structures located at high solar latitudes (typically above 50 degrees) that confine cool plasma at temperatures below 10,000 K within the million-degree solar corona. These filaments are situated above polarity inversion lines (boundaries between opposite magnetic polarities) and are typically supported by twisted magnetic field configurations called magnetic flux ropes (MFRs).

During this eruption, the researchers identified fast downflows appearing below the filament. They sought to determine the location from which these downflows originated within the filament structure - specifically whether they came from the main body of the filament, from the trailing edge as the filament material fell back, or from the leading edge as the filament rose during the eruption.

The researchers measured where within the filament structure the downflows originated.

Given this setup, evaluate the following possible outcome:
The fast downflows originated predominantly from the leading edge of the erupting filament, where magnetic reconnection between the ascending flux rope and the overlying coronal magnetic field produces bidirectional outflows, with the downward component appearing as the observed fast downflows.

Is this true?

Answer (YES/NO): YES